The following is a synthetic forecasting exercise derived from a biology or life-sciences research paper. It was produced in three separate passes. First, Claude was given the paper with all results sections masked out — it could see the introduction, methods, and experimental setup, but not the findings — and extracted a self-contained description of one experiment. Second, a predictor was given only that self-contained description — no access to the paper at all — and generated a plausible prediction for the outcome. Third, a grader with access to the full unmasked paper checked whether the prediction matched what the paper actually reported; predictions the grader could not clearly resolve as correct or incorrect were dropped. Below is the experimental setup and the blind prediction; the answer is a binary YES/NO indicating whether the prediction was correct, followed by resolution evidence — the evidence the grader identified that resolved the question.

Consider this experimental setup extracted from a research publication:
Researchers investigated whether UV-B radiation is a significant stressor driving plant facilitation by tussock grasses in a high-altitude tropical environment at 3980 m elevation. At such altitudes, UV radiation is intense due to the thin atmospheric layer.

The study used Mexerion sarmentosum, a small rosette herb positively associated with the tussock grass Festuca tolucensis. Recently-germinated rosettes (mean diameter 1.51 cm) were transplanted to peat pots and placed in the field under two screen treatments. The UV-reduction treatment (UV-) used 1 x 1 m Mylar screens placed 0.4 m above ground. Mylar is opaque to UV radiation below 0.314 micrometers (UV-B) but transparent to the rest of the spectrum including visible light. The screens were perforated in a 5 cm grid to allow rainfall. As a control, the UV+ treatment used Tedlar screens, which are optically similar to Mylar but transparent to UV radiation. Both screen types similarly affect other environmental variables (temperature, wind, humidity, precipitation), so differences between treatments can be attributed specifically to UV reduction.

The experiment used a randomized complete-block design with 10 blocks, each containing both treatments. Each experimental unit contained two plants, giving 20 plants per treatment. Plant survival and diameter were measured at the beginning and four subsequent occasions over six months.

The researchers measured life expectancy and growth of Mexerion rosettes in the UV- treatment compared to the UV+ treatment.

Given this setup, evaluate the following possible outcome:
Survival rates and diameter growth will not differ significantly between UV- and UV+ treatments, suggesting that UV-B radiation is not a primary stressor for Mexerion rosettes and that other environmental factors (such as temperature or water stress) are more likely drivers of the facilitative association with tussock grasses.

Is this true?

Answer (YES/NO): YES